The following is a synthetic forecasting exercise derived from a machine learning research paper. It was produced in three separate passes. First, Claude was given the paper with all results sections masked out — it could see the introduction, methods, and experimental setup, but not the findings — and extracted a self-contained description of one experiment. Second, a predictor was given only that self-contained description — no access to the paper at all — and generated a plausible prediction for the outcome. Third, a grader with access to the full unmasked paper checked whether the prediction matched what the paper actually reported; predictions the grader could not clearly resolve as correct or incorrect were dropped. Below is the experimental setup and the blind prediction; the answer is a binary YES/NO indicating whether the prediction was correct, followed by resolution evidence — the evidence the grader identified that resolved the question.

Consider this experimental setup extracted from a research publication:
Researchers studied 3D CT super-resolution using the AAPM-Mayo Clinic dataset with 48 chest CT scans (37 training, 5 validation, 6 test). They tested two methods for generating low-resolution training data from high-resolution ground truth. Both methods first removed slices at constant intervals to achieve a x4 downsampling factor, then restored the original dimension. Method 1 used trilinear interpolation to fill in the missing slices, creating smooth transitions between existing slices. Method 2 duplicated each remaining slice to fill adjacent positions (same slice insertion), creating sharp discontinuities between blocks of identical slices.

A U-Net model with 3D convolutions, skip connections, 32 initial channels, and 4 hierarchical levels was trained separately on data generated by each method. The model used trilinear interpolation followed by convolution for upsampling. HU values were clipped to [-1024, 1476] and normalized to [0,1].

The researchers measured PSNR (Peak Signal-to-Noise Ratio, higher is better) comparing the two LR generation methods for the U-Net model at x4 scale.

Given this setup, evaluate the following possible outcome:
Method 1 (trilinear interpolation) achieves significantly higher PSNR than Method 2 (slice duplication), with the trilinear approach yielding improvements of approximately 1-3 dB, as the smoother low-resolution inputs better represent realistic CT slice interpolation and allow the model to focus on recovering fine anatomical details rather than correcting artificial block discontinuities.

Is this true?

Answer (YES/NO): NO